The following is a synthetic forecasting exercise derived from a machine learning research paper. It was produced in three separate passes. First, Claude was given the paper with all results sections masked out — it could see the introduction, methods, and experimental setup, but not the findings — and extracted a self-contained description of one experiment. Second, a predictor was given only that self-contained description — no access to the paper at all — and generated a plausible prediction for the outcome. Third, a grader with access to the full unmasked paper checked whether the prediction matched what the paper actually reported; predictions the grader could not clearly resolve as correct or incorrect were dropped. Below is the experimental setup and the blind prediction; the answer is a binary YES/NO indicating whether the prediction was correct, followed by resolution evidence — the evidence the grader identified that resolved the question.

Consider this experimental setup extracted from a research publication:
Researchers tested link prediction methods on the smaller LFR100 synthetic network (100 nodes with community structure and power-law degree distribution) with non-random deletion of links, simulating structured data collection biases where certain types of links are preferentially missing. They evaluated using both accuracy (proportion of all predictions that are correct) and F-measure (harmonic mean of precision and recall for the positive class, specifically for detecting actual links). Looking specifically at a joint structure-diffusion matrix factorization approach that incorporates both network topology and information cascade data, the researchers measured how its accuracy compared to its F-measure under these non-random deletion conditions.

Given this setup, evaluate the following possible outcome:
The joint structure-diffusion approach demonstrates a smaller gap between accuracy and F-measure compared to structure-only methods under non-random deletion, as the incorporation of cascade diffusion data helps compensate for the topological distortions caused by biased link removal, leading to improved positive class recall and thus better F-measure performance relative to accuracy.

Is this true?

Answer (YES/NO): YES